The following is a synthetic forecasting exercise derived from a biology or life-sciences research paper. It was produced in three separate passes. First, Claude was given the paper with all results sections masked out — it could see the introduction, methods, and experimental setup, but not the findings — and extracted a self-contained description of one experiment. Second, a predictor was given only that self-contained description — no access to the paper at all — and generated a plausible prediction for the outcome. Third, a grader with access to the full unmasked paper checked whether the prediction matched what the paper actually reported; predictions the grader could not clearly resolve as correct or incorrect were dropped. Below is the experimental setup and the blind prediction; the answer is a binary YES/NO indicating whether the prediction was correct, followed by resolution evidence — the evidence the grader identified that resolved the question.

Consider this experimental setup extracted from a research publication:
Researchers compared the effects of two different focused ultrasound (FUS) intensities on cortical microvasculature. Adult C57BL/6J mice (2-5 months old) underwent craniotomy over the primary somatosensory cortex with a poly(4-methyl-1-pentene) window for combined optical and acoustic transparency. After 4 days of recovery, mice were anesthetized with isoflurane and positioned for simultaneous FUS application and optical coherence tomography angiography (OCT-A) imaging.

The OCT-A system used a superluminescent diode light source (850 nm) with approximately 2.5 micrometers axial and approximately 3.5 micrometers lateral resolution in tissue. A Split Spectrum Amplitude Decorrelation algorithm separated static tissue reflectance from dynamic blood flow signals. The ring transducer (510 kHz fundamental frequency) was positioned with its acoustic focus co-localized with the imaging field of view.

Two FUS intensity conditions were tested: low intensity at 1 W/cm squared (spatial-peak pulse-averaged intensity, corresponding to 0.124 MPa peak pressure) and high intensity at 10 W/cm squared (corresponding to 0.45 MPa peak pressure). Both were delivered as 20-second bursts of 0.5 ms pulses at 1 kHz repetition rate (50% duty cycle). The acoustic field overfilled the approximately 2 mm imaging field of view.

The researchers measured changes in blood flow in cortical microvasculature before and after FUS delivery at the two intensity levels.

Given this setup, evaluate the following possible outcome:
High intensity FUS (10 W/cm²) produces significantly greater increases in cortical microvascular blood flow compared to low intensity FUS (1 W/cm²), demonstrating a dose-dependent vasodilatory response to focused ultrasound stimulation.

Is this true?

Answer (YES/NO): YES